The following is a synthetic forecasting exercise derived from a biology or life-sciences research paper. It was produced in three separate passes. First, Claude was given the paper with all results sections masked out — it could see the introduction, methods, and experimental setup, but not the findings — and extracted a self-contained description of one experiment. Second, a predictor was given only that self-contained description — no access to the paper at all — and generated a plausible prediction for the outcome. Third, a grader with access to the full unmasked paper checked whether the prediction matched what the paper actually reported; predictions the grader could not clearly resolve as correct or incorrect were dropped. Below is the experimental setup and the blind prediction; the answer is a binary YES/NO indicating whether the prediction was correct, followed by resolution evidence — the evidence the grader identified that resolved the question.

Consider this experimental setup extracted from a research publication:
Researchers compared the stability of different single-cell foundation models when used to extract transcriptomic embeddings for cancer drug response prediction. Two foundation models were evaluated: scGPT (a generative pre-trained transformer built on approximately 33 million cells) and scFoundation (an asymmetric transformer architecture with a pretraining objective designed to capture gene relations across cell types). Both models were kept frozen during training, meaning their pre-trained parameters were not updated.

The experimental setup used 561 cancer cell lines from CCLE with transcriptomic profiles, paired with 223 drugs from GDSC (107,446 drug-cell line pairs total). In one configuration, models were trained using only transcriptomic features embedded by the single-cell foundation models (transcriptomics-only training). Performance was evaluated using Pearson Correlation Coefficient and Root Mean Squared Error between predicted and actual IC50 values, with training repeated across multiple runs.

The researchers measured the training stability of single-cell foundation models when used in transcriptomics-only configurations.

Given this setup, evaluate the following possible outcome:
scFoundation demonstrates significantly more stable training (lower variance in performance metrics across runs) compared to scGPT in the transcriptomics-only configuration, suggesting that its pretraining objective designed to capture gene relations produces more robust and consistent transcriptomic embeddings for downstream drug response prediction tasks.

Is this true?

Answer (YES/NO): NO